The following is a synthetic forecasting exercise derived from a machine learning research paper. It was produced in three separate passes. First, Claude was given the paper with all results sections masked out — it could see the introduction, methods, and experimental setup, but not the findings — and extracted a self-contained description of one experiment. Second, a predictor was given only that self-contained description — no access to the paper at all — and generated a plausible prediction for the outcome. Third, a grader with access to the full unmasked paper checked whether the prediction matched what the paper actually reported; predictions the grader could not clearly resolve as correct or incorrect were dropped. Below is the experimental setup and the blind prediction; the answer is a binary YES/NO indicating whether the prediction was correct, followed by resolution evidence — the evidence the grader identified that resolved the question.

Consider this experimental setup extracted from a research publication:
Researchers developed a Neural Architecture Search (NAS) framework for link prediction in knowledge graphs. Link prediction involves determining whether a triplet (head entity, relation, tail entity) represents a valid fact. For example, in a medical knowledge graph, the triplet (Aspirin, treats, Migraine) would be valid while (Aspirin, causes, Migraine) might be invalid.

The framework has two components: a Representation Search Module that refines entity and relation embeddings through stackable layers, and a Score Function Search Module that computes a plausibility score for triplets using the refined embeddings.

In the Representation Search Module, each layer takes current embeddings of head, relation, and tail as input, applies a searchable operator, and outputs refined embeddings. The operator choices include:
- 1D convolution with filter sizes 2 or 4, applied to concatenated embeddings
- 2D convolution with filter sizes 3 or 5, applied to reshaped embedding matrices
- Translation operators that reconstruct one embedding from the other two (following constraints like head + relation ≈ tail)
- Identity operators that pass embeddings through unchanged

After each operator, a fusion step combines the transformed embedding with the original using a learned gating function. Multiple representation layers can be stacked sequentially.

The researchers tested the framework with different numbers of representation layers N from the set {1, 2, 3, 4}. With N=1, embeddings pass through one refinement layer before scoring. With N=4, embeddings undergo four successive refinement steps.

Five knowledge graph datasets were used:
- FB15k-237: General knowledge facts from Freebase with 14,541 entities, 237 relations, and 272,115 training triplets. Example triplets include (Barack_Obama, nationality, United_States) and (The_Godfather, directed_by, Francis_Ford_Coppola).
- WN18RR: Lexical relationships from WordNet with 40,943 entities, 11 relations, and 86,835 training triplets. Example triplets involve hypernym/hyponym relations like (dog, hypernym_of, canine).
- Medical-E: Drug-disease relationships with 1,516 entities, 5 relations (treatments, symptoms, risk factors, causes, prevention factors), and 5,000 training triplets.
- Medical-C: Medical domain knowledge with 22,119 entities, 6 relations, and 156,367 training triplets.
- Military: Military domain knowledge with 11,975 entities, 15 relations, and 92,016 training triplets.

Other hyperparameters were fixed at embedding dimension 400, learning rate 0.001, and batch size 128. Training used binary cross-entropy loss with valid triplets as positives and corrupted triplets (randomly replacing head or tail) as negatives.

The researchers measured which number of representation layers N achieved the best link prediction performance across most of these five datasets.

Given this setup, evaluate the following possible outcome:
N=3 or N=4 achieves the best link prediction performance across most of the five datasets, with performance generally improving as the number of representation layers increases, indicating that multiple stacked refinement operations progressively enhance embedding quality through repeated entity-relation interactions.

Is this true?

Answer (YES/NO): NO